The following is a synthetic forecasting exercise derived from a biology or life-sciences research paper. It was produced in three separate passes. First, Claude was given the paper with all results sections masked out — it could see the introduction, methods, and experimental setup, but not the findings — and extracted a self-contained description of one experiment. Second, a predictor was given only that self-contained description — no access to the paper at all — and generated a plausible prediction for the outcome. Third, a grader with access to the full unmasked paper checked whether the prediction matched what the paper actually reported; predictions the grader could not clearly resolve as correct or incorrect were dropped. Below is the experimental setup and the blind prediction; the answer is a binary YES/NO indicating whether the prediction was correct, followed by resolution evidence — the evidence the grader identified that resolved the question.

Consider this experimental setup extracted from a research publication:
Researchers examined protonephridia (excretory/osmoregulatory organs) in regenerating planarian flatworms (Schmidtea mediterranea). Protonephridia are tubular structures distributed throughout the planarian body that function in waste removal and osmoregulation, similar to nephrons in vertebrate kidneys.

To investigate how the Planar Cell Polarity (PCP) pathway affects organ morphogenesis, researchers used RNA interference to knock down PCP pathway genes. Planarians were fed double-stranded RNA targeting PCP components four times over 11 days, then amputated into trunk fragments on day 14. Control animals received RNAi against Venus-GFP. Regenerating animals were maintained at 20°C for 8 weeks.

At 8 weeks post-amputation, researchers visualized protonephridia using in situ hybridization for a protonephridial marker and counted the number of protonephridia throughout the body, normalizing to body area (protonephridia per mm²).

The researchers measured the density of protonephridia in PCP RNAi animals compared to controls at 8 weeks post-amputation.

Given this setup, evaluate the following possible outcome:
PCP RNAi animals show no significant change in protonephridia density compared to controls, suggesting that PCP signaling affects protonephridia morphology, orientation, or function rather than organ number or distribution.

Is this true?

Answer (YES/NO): NO